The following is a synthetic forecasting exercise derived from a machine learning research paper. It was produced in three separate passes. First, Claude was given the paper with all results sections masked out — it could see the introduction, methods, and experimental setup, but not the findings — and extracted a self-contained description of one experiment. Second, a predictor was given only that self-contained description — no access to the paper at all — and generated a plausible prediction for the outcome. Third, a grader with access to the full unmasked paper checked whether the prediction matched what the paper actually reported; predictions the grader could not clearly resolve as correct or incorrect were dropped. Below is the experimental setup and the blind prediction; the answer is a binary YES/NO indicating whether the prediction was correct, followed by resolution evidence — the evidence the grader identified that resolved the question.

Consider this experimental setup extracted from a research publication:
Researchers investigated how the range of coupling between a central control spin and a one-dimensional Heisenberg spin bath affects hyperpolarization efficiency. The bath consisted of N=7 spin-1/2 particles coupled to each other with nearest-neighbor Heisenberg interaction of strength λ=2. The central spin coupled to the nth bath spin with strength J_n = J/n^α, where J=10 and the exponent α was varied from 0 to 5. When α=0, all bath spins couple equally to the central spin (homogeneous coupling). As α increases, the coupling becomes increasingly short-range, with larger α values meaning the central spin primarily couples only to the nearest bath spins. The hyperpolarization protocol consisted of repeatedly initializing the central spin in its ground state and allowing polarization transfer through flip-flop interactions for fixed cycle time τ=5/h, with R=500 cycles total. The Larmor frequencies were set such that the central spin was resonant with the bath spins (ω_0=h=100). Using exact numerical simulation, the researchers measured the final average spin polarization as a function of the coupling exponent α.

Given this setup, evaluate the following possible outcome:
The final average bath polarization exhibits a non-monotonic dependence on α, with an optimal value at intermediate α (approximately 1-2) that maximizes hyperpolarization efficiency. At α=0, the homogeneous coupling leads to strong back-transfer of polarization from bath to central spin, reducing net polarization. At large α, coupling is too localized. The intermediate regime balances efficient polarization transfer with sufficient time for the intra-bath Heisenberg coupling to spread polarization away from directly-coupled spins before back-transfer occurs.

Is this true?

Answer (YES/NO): NO